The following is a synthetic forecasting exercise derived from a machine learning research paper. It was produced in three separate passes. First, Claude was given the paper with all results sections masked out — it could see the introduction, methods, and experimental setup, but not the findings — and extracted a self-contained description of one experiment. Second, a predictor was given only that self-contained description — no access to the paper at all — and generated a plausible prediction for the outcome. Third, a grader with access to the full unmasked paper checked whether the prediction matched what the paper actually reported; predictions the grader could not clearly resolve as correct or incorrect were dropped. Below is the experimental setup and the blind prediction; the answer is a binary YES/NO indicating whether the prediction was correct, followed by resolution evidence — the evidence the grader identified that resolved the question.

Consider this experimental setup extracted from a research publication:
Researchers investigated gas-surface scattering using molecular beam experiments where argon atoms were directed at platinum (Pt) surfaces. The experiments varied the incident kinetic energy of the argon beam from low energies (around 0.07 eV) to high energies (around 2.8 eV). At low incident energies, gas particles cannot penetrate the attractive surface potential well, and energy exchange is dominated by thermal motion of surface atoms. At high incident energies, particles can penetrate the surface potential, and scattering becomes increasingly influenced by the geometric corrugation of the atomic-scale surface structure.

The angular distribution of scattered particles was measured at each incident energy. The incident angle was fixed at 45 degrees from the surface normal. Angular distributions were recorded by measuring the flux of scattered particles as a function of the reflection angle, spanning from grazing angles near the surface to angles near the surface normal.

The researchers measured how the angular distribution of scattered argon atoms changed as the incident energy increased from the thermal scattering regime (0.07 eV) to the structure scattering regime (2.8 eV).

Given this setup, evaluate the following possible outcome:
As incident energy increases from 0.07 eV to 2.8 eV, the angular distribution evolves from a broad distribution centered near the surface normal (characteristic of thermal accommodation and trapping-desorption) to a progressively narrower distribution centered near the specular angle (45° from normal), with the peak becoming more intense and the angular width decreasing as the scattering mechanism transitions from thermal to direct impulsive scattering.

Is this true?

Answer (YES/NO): NO